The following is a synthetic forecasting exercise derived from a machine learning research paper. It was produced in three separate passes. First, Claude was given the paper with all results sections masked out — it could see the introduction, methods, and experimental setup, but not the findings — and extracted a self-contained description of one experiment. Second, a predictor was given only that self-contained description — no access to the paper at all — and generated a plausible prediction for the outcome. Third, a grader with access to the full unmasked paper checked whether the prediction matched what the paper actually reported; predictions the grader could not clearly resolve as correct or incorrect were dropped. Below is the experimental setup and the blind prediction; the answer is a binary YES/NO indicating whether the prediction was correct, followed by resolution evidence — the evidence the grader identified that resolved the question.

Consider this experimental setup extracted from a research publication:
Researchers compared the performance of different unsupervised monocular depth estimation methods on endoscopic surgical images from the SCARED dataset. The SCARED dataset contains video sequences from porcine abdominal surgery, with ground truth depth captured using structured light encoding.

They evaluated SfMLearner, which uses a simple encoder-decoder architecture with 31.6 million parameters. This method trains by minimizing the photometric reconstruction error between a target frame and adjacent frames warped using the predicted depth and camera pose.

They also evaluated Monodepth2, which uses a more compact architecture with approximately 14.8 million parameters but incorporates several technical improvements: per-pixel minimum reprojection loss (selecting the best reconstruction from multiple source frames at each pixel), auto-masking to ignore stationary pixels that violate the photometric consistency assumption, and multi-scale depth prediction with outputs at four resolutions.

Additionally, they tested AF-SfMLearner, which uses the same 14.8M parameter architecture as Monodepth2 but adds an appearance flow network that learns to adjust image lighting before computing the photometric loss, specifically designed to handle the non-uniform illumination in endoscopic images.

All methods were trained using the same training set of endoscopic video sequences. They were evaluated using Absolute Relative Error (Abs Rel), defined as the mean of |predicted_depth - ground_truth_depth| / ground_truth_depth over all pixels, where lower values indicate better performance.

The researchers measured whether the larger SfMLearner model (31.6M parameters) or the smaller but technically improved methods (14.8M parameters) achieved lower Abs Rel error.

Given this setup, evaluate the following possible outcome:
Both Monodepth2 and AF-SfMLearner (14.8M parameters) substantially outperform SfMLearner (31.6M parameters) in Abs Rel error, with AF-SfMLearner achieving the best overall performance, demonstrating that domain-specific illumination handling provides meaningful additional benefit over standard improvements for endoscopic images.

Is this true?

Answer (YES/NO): YES